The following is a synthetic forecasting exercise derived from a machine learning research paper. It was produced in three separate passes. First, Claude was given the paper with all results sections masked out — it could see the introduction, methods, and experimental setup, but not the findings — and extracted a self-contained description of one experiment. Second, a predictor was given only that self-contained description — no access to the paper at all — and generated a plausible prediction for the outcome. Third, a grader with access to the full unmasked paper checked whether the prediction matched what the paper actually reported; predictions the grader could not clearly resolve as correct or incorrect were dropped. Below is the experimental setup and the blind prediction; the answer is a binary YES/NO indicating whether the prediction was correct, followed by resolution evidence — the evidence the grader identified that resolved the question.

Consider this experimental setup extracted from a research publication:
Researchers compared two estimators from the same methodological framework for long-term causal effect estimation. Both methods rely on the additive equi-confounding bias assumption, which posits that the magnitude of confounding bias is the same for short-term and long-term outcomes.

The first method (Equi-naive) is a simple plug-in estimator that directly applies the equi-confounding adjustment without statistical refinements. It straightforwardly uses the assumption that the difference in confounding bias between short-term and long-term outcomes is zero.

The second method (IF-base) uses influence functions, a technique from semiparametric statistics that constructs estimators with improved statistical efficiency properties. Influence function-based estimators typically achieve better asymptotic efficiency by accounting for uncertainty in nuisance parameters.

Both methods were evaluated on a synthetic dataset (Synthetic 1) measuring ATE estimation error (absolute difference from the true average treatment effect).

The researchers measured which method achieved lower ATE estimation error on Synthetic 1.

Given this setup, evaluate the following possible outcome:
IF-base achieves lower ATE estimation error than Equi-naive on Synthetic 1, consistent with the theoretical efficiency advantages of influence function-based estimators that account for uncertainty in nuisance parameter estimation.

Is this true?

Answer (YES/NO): NO